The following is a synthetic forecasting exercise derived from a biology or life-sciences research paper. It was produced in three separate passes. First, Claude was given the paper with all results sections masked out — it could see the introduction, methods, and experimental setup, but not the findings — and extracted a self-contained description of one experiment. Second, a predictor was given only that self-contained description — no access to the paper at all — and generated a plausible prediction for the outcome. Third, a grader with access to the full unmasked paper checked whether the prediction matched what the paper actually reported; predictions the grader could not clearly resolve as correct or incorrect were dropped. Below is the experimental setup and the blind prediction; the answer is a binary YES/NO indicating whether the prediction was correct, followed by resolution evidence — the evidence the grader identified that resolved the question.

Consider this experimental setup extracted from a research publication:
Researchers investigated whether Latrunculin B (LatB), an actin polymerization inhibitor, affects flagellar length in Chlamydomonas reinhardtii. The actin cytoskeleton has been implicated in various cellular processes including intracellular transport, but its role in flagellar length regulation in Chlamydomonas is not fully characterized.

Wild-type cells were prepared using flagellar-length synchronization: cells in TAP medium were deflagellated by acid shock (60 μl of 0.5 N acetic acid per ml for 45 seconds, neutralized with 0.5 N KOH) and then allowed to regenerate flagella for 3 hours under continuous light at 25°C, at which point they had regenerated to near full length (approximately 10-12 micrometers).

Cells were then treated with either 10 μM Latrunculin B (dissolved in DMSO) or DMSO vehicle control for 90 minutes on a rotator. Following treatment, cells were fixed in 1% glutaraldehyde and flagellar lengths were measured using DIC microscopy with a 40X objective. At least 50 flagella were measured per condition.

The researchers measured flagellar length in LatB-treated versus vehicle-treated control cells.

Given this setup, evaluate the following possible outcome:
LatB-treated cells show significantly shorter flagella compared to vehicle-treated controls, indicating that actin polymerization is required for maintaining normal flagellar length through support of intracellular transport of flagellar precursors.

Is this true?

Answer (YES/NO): YES